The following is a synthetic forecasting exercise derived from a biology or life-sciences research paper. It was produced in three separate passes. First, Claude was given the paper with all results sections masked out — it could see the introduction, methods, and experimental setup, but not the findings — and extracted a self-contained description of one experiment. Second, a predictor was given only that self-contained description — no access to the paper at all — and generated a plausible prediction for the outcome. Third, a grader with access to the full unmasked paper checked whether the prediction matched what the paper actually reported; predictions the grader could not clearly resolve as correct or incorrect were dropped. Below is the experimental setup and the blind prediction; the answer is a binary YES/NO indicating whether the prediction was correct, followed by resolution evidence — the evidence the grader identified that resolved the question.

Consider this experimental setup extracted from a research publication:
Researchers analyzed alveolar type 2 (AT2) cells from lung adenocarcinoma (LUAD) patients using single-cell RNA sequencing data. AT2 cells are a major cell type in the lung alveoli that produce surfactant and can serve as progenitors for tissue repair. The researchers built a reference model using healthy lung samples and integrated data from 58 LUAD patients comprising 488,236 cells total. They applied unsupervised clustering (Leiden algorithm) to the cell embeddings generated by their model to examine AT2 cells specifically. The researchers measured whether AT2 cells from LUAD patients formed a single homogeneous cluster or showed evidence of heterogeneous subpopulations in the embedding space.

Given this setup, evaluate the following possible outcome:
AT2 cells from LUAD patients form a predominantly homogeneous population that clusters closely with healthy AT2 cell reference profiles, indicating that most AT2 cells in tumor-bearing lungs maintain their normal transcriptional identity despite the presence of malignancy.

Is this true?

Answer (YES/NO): NO